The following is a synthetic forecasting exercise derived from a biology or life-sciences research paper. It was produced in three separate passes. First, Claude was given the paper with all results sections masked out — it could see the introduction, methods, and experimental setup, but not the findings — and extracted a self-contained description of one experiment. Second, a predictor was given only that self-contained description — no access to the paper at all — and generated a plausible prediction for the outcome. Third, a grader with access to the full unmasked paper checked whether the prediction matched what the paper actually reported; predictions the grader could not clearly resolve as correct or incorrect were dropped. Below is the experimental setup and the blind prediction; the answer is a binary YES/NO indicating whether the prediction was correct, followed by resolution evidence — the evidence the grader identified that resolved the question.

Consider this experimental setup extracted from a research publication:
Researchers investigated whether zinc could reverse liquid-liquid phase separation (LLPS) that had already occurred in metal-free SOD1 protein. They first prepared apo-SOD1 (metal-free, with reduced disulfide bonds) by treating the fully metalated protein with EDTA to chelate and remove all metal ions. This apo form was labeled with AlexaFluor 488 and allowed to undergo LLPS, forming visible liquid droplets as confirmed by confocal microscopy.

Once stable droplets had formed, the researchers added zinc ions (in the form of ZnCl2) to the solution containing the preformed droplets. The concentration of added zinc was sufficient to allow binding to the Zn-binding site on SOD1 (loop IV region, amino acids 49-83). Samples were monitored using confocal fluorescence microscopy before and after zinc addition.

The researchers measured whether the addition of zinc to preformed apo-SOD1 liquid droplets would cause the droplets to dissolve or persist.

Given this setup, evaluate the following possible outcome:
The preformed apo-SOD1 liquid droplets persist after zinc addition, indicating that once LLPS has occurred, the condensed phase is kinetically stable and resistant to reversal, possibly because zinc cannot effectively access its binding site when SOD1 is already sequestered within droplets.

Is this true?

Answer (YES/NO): NO